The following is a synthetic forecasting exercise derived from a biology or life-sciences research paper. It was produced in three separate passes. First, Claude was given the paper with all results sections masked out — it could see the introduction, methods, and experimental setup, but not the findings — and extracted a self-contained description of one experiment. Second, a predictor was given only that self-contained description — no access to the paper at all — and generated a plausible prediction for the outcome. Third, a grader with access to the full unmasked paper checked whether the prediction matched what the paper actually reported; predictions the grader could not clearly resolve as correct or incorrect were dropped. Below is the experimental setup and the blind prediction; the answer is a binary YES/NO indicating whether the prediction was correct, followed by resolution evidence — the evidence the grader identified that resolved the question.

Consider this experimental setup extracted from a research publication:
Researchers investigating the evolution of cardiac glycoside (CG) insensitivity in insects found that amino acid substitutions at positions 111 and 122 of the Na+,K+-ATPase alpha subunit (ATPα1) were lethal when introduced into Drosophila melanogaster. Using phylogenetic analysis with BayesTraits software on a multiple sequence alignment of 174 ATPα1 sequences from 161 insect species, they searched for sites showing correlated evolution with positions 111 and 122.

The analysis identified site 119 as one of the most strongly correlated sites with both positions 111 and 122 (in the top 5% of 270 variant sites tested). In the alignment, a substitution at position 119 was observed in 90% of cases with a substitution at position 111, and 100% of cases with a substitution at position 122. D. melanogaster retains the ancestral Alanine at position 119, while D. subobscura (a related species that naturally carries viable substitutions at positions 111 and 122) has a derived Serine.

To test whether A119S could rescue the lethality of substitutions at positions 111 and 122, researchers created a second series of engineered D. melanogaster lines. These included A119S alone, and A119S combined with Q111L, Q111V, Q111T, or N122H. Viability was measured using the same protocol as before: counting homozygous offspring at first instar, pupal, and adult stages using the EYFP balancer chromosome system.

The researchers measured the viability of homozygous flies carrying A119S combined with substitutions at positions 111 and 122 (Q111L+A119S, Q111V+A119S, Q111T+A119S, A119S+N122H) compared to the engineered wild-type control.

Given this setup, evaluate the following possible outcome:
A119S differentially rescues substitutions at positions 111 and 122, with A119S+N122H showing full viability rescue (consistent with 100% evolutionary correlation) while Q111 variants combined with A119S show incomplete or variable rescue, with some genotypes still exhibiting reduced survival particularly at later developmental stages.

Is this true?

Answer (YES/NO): NO